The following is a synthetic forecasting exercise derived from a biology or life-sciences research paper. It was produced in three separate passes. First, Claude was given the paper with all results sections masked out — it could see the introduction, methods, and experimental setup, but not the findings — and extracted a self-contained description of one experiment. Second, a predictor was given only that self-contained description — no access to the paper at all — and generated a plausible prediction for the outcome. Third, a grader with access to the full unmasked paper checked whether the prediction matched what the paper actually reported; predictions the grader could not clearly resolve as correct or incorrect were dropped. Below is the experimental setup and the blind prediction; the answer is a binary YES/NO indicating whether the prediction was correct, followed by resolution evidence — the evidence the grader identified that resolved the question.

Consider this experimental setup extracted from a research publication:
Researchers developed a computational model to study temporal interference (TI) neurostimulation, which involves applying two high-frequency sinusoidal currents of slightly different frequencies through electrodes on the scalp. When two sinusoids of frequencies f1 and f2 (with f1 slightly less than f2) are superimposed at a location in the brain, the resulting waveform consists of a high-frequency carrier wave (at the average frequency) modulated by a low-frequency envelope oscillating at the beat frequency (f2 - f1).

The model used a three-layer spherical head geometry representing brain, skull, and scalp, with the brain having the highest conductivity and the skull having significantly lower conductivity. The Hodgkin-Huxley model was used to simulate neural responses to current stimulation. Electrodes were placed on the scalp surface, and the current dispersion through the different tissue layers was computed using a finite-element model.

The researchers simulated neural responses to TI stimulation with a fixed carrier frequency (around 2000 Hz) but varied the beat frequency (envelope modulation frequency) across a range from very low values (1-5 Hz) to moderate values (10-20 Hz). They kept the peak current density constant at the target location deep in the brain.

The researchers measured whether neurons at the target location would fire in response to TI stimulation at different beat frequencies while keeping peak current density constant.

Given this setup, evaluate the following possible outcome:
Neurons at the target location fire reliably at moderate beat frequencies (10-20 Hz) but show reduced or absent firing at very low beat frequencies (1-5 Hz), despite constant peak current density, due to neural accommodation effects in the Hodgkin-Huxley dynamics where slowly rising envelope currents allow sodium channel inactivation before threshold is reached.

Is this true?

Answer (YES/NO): NO